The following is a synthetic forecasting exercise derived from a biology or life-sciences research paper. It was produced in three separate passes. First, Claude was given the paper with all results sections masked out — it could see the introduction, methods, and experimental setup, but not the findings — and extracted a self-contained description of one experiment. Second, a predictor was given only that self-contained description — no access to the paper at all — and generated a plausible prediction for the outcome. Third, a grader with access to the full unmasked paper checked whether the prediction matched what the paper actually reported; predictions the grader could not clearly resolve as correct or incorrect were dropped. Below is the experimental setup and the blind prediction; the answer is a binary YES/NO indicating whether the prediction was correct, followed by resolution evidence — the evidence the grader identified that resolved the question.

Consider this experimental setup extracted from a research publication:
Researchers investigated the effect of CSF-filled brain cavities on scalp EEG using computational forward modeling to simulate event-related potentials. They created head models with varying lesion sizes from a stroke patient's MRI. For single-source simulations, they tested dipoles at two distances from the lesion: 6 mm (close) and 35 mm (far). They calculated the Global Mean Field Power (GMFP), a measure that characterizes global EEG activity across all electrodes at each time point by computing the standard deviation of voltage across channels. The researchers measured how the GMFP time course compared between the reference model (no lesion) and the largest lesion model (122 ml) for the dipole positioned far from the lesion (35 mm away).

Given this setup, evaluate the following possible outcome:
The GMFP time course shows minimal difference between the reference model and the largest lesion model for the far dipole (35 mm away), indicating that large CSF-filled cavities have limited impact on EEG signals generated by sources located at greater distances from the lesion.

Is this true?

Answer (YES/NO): YES